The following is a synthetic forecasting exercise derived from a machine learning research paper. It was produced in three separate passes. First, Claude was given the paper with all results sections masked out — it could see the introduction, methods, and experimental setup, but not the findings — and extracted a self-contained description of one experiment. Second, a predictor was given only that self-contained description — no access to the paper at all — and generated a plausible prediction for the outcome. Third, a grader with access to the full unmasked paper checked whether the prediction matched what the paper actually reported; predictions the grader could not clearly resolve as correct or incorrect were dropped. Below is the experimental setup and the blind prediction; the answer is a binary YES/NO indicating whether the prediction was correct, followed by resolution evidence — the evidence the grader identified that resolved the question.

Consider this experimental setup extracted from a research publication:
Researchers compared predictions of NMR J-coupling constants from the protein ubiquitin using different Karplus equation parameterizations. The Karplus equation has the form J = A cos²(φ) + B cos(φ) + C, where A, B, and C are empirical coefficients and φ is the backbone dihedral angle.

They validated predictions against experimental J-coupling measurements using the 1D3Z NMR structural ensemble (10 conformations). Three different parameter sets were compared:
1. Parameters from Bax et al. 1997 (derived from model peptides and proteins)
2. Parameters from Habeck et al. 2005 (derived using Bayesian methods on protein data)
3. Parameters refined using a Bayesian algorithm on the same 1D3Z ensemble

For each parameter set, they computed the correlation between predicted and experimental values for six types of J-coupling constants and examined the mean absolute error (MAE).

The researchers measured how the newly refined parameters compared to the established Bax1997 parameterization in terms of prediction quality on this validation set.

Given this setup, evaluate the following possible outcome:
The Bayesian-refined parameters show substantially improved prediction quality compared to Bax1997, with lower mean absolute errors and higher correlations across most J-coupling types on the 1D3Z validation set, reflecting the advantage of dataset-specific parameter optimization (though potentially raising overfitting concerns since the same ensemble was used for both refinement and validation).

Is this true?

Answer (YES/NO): NO